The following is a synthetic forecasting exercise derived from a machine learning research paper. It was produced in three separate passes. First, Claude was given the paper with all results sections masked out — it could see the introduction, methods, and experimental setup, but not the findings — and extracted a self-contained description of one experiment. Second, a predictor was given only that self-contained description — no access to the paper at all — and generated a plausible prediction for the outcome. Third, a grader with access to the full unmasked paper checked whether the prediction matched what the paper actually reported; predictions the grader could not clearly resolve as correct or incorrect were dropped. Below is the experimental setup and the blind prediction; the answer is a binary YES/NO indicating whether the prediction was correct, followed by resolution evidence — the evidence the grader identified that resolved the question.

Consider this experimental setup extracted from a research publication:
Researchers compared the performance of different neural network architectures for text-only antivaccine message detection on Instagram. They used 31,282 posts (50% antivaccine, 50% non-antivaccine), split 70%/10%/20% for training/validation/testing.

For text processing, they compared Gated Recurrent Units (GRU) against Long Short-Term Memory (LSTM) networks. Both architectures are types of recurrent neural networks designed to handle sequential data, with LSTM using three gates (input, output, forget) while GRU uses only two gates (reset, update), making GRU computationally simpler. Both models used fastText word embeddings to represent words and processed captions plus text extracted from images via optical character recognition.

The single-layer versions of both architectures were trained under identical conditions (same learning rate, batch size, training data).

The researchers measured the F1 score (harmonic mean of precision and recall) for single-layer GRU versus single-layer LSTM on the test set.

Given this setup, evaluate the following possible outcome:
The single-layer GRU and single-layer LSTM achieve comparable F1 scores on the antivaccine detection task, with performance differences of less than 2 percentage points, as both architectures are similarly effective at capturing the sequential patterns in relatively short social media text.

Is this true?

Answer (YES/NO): NO